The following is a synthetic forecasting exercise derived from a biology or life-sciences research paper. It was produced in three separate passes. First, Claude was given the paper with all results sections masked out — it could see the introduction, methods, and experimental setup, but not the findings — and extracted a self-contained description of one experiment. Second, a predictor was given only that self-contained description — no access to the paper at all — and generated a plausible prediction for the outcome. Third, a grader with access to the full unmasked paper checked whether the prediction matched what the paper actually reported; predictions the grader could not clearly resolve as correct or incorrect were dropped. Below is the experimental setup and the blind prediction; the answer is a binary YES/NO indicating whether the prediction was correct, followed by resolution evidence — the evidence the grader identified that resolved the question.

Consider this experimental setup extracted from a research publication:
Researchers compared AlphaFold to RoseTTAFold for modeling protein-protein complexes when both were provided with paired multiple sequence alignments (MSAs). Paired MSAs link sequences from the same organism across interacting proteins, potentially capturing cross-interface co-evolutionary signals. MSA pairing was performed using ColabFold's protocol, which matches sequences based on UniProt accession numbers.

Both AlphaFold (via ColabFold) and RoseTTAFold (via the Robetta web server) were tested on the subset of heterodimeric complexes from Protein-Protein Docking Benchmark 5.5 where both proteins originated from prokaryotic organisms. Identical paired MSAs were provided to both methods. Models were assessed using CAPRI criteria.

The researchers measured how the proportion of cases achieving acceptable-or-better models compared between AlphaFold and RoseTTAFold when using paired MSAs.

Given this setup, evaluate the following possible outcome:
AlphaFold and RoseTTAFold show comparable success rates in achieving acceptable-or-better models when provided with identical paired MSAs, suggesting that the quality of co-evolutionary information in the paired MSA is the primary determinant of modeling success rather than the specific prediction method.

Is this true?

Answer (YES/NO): NO